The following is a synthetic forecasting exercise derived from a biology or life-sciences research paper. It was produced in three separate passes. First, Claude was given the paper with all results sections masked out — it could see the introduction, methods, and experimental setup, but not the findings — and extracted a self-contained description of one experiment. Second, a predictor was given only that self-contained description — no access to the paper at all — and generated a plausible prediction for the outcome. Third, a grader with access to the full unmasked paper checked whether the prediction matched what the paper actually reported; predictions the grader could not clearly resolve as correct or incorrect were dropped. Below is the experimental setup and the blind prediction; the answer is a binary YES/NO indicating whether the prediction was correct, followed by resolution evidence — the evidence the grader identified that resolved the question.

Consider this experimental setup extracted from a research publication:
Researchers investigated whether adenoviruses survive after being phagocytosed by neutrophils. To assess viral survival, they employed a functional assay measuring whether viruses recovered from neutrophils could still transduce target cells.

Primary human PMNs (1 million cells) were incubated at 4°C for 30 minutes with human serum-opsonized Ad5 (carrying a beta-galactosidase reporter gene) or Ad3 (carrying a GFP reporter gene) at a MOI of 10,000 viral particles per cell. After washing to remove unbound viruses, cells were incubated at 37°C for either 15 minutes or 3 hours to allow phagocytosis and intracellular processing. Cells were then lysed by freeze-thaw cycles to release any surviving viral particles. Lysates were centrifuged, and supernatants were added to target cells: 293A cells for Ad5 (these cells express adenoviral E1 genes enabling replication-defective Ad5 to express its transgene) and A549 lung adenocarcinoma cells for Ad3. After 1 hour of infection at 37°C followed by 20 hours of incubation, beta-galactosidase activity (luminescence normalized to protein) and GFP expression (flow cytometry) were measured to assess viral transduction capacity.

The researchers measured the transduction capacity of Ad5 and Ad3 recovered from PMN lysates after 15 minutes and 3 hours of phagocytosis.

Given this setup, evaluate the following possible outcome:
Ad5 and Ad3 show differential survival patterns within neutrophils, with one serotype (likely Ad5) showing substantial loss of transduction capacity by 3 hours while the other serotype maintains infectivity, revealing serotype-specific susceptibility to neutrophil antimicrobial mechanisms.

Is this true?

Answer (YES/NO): NO